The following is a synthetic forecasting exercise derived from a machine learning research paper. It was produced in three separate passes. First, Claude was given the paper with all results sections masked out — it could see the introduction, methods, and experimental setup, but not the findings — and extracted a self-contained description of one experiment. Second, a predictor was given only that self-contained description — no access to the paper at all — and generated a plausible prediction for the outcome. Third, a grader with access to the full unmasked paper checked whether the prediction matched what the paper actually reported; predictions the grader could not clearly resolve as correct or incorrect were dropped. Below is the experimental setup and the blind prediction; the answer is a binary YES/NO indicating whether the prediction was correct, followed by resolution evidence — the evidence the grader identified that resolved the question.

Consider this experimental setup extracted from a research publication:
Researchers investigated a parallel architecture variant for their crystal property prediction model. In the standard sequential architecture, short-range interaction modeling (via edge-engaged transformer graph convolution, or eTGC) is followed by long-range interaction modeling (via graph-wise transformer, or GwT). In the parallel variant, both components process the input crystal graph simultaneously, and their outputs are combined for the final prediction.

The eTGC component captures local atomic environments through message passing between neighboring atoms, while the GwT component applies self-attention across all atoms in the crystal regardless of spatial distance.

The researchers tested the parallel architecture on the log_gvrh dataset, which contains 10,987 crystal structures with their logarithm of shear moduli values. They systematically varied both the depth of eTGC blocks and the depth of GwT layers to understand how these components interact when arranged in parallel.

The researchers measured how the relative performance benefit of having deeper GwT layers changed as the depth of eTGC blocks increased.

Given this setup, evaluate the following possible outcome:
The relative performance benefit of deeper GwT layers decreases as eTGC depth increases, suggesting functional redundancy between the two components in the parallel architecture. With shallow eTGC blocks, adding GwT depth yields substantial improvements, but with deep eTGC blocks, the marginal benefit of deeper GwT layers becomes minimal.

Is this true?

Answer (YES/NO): YES